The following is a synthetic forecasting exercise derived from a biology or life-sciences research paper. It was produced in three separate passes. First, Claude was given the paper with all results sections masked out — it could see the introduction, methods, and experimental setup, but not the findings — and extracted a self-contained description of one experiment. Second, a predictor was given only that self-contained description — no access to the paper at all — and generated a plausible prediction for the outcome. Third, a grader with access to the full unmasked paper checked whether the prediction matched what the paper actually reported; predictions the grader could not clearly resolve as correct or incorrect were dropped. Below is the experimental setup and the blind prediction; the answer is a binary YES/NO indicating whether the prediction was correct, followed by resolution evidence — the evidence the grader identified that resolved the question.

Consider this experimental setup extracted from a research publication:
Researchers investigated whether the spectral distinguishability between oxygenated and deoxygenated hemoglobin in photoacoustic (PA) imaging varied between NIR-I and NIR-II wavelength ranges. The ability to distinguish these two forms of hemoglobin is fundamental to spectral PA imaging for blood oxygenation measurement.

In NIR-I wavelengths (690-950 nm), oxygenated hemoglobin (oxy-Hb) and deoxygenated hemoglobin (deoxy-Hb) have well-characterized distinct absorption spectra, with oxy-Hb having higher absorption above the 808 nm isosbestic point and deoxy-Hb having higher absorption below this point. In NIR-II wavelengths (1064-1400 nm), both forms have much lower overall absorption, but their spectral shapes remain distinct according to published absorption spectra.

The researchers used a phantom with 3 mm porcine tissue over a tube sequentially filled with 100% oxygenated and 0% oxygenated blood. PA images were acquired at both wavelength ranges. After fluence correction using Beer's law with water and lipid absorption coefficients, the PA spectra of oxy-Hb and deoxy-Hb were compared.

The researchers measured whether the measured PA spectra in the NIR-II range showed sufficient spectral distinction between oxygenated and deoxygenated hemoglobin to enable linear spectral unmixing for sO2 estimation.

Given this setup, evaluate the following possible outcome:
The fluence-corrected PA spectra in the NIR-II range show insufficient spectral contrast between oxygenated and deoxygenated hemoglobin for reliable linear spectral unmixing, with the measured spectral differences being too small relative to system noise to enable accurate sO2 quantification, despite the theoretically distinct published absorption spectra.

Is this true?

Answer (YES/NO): NO